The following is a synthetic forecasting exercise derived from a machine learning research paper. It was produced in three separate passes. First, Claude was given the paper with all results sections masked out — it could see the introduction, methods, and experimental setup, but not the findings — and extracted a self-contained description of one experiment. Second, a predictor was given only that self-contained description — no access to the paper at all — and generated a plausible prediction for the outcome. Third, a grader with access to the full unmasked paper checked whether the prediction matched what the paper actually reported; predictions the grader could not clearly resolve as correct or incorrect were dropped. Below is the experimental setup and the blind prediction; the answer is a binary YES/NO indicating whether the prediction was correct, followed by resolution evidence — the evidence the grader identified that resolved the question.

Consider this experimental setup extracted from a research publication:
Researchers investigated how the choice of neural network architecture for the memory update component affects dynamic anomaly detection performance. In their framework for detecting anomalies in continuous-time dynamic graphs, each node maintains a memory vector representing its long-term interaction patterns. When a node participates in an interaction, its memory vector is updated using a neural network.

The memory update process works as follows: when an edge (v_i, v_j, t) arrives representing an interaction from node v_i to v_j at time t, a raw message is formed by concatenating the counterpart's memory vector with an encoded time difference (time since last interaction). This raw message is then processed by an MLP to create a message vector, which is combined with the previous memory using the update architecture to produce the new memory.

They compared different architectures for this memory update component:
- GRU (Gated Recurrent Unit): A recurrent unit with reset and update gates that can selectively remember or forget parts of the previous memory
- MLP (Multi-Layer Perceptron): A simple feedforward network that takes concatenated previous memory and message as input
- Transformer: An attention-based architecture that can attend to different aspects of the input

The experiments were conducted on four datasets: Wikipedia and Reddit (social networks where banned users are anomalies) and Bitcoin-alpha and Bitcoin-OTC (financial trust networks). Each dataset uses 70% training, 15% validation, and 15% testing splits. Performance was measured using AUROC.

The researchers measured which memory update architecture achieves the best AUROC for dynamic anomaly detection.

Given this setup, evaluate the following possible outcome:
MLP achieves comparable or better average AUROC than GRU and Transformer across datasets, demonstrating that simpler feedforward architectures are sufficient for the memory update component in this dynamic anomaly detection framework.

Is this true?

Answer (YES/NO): NO